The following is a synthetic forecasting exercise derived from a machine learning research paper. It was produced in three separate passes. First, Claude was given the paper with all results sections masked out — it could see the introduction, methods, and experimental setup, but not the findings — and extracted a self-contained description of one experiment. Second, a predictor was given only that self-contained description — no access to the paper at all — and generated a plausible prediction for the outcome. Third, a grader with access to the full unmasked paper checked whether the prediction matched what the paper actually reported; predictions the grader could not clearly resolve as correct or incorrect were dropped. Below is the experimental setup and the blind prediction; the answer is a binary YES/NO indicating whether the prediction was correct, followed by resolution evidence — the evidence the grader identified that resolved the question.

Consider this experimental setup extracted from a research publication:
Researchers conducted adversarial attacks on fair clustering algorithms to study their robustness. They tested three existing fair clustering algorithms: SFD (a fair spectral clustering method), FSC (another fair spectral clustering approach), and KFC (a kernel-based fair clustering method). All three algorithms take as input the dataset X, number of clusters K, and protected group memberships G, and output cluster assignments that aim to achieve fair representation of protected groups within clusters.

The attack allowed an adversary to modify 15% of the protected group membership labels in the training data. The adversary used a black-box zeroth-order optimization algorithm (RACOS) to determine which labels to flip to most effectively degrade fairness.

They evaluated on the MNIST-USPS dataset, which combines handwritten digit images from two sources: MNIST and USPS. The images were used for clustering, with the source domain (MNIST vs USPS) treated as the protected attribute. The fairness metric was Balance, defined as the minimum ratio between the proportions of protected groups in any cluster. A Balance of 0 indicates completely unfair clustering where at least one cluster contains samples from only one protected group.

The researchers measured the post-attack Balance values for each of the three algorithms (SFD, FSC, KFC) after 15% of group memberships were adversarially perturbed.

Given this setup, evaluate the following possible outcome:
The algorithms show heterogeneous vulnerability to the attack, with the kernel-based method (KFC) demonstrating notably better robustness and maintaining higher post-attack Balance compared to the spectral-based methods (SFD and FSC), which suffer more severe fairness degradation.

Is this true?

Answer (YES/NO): YES